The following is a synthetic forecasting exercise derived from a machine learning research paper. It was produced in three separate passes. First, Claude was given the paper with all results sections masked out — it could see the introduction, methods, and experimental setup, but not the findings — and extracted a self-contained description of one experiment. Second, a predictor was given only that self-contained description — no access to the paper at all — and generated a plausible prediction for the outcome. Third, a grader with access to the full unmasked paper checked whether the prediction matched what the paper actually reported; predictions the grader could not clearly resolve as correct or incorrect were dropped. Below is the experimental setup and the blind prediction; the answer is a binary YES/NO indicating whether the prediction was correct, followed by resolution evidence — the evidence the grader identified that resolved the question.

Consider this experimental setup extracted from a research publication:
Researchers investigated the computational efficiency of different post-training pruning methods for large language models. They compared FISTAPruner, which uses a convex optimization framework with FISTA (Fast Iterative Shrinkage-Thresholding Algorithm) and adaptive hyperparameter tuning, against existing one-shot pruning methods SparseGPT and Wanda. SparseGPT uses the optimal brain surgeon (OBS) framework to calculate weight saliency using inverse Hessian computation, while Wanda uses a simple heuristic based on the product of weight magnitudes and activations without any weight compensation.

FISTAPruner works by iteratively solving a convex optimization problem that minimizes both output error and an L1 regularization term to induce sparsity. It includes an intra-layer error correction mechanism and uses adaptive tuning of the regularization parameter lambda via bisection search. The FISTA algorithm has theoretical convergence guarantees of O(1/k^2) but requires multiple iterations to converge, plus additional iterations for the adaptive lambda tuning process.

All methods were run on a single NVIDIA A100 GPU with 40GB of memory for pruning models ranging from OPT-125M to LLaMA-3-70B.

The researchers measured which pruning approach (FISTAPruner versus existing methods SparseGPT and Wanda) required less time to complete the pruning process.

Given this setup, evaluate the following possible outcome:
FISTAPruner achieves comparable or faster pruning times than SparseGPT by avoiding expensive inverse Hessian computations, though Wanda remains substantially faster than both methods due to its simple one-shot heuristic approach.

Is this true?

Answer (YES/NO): NO